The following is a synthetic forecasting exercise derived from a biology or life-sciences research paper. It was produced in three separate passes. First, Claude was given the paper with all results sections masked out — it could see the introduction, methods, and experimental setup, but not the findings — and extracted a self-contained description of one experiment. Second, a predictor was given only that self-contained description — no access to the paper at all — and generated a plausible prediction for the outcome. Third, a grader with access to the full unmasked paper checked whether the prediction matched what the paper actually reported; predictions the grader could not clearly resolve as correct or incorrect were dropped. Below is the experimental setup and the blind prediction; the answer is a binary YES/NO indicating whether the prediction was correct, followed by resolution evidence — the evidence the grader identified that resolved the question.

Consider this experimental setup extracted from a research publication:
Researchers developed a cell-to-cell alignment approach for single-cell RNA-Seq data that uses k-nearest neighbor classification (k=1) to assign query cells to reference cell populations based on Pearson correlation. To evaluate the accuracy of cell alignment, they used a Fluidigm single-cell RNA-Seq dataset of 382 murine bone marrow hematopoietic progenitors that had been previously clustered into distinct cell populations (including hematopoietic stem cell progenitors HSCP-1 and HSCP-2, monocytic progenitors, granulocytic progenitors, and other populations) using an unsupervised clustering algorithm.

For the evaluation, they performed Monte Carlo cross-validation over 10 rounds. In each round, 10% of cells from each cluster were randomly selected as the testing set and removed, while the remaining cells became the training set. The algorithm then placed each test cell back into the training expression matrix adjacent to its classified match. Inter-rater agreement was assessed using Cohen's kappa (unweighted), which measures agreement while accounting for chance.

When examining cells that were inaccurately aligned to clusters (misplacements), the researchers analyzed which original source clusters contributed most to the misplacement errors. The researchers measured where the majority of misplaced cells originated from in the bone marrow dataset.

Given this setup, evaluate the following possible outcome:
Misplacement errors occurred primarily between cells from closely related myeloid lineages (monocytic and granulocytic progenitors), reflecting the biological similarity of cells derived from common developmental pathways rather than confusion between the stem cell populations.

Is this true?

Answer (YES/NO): NO